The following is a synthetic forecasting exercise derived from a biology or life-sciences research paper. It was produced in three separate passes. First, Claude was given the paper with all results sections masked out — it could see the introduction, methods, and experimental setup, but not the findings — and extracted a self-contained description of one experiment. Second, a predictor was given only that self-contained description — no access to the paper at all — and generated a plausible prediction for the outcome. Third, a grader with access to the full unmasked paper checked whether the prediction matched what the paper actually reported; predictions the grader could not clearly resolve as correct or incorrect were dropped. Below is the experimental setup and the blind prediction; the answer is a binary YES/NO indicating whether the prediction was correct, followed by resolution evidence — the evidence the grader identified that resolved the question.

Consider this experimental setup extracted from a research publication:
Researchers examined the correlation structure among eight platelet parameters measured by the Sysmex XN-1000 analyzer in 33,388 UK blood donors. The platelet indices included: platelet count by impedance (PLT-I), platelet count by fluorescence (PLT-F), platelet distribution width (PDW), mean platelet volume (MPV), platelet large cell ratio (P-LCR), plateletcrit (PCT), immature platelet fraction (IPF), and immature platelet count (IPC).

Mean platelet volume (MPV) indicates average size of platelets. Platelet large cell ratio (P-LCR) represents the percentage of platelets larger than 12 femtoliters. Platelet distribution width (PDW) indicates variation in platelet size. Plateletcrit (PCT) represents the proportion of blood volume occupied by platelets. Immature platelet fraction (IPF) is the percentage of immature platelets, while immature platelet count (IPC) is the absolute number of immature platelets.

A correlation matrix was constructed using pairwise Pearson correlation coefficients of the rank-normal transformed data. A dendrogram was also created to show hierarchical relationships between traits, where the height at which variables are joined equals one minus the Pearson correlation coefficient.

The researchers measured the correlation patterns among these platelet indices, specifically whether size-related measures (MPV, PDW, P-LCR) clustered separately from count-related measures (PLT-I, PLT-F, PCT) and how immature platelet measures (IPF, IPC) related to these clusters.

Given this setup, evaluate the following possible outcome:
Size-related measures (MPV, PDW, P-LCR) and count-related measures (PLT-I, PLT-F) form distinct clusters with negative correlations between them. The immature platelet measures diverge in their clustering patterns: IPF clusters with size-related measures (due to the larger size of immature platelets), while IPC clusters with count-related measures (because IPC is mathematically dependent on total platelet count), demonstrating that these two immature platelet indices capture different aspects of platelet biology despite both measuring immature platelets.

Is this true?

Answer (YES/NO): NO